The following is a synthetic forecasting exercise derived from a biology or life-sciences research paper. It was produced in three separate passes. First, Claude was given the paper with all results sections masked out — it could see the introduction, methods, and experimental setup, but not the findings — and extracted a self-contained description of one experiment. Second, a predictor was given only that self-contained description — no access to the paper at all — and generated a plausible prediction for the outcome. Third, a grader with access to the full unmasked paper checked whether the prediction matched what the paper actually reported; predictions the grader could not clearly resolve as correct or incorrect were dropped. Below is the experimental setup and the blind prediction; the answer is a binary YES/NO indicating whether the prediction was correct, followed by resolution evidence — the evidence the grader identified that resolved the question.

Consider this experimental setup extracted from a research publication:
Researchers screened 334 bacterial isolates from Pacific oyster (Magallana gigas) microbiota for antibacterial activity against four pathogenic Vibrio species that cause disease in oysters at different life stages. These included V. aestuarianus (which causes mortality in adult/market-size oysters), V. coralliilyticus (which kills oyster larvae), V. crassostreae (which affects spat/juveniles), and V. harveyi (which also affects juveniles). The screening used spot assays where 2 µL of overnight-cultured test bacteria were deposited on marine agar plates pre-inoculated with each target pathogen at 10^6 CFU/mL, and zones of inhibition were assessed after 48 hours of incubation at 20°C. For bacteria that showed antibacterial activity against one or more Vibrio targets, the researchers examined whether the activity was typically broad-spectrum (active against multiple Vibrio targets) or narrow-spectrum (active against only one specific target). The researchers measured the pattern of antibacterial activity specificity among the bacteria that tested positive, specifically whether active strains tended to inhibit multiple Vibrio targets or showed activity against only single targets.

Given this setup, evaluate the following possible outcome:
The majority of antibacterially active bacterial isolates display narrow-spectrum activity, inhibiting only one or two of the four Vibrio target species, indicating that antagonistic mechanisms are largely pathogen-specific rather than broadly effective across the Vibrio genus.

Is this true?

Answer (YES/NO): YES